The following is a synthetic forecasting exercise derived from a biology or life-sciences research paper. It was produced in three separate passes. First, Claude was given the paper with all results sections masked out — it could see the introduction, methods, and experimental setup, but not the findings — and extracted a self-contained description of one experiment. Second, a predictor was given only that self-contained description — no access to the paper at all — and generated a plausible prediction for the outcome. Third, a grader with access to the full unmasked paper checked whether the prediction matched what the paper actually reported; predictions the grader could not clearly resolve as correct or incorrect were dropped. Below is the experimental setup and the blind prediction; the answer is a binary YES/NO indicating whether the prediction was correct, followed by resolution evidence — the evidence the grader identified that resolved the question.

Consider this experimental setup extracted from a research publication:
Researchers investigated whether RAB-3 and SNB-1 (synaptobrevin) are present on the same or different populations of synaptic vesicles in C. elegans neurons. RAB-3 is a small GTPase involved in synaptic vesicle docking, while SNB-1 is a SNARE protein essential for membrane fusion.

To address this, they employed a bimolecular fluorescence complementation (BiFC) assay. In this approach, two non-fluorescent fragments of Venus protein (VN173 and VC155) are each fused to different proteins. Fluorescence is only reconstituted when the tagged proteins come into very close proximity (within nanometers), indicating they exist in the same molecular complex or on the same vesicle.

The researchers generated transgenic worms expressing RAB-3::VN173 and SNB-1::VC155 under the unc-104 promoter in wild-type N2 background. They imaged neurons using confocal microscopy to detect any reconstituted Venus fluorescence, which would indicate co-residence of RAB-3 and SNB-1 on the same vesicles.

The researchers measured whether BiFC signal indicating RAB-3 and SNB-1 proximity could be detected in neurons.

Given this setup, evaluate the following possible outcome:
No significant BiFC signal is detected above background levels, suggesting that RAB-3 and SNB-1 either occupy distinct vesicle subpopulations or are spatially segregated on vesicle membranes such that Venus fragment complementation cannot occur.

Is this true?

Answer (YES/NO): NO